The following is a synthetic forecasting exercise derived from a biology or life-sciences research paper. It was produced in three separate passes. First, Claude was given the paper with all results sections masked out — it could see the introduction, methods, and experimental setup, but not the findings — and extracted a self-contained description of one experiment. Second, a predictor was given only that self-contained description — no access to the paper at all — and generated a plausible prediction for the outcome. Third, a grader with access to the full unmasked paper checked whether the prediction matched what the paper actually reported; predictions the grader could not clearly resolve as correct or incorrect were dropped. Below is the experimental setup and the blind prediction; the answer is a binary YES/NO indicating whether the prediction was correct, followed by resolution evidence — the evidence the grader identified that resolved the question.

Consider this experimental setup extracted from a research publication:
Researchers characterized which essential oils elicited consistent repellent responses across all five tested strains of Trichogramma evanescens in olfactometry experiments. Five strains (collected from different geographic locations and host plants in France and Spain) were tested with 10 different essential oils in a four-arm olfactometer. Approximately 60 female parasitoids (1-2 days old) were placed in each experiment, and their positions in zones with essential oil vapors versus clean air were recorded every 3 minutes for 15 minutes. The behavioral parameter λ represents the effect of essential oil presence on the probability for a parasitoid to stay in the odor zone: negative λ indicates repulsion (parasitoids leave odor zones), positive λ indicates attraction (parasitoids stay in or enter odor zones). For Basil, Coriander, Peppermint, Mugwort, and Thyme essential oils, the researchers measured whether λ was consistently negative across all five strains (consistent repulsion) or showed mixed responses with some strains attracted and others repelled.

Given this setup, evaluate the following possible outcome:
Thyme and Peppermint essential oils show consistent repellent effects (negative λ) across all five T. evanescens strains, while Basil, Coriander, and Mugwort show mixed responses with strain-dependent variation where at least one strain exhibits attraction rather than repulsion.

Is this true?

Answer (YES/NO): NO